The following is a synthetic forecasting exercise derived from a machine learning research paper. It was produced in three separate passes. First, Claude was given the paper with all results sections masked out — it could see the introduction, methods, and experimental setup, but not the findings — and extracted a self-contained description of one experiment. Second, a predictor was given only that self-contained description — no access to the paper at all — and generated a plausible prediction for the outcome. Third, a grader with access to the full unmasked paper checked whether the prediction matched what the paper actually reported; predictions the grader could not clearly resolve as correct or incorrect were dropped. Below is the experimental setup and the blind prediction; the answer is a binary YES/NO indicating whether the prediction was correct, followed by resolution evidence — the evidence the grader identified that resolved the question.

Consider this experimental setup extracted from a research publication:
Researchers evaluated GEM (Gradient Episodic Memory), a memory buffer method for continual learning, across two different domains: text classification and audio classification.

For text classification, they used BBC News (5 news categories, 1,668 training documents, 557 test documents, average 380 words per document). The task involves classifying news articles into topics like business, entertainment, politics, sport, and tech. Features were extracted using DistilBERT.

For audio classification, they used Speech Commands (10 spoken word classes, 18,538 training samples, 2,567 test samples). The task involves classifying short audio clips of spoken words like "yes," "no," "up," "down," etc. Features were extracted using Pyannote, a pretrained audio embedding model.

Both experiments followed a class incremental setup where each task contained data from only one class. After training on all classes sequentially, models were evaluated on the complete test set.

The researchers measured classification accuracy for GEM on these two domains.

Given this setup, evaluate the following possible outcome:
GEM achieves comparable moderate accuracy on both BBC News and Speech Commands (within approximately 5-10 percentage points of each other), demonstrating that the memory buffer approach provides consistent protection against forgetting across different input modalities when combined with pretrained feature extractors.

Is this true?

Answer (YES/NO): NO